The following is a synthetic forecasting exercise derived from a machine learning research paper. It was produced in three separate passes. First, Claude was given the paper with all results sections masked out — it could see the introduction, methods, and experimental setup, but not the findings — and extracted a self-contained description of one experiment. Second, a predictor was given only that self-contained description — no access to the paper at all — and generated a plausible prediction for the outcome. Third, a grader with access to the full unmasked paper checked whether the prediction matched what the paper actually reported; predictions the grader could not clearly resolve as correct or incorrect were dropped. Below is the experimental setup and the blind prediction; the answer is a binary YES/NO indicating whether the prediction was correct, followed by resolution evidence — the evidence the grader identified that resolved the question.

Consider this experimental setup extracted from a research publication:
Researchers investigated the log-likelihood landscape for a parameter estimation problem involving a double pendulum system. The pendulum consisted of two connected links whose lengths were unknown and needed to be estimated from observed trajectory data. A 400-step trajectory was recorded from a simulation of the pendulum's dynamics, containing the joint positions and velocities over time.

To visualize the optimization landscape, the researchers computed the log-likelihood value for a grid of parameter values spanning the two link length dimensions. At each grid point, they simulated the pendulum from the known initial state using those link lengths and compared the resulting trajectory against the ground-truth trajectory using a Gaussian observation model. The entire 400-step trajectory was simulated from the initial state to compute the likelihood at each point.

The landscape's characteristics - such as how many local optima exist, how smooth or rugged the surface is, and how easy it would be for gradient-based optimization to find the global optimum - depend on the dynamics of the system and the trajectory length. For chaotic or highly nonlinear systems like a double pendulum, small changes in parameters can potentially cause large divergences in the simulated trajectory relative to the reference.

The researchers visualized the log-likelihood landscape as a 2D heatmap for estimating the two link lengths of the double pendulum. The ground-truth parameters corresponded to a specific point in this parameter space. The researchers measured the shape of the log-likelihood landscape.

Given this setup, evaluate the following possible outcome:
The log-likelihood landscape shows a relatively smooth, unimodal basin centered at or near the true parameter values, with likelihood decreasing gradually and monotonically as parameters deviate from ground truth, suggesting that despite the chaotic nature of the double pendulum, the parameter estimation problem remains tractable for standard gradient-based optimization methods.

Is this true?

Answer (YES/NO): NO